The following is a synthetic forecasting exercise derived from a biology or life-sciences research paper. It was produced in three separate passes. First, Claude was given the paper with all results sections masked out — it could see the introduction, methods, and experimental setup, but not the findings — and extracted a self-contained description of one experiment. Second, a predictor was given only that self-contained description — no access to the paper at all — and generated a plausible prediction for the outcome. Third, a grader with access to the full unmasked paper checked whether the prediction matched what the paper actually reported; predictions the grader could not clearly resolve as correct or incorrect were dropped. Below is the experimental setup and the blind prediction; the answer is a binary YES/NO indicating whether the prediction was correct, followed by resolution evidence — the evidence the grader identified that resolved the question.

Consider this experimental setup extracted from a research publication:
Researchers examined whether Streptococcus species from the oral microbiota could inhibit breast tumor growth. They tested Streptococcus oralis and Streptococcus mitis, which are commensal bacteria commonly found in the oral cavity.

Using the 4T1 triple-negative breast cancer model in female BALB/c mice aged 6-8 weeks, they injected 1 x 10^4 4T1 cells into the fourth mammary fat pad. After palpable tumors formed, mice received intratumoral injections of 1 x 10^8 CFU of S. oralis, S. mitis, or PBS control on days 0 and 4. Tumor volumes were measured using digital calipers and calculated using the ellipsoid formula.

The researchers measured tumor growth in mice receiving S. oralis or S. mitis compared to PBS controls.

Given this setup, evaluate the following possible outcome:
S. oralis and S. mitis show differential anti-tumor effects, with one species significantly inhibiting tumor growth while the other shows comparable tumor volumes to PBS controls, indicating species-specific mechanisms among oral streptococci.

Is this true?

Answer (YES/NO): NO